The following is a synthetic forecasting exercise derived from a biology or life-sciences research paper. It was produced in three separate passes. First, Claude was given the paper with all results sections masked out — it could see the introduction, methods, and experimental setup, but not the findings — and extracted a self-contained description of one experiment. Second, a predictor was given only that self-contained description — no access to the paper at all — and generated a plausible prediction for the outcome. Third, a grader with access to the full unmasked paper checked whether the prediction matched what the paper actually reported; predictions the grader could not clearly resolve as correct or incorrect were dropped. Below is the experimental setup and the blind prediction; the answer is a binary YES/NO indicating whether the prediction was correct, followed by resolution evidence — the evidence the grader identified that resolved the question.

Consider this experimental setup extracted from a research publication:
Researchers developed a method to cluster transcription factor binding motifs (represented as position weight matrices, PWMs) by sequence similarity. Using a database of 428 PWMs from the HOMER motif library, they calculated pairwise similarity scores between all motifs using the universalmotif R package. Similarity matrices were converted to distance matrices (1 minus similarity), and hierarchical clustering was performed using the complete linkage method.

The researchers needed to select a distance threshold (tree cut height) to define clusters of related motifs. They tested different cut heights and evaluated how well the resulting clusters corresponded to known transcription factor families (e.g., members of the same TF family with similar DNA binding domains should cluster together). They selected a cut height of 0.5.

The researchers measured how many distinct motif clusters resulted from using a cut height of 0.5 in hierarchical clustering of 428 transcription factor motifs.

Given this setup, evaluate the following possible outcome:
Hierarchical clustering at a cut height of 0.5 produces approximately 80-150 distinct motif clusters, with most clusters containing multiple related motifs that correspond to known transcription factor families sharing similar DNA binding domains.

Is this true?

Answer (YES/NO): NO